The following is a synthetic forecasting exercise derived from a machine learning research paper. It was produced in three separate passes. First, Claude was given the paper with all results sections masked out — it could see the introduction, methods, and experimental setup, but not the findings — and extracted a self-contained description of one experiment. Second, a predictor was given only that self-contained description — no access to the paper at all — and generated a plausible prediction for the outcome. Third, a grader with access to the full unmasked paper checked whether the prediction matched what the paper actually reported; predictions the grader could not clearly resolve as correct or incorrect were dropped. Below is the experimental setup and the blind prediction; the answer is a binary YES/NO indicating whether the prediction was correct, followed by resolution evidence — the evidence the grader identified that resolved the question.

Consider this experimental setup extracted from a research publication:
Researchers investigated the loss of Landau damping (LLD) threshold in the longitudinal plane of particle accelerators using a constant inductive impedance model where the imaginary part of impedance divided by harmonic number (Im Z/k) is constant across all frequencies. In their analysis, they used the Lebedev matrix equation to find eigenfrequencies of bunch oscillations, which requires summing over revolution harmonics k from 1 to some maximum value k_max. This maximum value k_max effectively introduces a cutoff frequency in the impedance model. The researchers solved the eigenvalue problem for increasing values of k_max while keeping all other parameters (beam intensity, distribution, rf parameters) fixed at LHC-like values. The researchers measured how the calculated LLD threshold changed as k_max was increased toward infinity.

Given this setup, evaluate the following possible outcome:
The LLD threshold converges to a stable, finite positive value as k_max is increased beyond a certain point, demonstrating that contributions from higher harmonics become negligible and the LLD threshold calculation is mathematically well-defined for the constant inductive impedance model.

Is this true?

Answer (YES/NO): NO